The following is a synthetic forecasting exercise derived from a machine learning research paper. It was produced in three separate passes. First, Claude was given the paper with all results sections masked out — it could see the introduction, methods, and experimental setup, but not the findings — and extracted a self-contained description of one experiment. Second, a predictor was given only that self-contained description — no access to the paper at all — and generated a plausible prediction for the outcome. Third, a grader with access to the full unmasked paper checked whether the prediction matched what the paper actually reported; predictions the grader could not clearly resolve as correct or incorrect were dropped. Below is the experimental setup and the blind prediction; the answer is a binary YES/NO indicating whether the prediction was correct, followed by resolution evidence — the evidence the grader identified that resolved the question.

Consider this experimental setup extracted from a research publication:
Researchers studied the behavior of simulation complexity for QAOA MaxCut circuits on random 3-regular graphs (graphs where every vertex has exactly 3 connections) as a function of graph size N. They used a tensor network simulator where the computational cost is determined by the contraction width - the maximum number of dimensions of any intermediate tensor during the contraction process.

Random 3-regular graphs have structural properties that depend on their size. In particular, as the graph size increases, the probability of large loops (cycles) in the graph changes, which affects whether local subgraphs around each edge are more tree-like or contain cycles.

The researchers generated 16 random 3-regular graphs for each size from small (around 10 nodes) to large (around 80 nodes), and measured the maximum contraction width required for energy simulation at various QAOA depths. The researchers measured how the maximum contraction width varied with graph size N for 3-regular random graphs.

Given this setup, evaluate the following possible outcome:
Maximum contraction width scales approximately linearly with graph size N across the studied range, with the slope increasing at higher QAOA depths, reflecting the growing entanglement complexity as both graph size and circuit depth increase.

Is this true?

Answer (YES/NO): NO